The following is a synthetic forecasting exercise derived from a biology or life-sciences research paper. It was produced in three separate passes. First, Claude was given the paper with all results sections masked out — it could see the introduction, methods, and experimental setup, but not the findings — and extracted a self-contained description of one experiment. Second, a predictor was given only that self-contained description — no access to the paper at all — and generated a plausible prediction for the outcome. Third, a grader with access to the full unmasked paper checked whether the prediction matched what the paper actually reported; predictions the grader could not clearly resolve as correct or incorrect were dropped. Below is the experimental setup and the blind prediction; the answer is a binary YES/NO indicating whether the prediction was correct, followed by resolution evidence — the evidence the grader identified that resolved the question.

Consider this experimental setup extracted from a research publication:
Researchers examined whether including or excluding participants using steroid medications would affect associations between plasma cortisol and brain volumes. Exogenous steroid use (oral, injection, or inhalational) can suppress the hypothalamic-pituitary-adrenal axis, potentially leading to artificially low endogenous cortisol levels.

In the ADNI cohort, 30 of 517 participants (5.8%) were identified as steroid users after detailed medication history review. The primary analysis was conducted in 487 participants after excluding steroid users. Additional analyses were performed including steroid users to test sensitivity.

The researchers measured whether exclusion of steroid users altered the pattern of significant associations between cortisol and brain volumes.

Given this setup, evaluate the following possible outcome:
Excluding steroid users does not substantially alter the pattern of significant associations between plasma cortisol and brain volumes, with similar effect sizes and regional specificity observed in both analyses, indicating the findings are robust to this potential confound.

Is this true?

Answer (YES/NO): YES